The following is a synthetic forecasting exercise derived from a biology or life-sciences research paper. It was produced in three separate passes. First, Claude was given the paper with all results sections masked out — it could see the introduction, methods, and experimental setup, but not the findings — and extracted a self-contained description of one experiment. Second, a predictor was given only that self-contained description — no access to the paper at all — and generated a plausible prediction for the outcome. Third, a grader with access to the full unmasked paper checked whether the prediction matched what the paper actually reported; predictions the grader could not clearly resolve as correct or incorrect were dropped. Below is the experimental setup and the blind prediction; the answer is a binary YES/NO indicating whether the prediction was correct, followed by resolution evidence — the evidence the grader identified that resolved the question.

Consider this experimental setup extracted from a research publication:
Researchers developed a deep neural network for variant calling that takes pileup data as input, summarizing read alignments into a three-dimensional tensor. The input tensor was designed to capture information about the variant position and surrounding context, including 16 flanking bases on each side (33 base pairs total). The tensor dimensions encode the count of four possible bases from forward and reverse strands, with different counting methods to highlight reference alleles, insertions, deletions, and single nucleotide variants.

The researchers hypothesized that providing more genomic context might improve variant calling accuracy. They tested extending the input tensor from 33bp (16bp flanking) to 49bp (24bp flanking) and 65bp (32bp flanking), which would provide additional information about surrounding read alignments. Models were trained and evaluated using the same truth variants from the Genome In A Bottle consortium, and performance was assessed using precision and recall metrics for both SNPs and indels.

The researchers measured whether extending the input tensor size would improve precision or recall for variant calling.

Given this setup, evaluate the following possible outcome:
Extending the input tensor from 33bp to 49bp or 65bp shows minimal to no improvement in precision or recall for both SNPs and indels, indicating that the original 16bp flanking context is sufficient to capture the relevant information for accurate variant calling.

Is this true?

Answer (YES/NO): YES